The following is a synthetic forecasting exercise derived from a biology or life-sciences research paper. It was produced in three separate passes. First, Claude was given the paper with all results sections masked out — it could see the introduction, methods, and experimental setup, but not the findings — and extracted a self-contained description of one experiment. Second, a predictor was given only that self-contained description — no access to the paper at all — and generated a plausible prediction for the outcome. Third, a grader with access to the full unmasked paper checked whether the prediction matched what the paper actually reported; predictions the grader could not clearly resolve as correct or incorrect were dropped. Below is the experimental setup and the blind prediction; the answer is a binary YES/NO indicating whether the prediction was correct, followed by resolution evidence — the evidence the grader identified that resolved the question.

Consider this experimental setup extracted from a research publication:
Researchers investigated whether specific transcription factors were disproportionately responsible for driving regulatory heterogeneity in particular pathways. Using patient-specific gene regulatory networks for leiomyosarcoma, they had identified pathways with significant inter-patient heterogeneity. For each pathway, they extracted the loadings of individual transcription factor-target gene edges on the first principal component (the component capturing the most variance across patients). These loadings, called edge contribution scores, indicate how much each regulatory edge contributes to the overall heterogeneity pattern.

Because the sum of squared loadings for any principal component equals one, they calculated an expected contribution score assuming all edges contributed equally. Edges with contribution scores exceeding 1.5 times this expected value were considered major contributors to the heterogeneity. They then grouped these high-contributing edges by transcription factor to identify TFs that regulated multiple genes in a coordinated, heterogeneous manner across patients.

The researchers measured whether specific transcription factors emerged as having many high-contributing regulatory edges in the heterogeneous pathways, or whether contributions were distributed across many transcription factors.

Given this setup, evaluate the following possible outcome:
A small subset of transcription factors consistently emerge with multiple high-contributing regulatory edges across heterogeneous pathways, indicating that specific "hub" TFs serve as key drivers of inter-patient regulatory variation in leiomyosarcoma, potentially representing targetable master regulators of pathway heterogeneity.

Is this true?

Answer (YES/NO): YES